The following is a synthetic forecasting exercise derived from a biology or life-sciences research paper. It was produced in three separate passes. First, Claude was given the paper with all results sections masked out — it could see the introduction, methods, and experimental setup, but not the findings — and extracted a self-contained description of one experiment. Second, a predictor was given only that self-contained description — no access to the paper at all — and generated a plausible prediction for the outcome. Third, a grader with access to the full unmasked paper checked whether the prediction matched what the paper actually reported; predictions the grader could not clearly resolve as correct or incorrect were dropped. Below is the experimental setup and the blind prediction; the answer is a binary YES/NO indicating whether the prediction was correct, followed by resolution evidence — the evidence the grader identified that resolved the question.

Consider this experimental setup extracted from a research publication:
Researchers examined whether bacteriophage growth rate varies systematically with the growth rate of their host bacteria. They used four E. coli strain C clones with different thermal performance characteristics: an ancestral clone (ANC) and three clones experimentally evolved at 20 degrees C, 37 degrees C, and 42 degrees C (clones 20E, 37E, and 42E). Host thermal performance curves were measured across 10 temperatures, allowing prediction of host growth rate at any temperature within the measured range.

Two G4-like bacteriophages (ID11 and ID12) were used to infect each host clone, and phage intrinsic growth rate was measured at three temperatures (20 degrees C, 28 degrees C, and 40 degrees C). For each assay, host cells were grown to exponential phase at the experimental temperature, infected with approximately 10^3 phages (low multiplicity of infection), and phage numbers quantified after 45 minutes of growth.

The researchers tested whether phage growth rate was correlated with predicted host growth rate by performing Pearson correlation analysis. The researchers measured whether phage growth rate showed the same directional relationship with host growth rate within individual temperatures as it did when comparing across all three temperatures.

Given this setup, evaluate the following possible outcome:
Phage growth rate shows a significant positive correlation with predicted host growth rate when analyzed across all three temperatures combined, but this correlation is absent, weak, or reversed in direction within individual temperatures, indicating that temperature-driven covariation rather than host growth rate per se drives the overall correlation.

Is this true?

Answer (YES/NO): NO